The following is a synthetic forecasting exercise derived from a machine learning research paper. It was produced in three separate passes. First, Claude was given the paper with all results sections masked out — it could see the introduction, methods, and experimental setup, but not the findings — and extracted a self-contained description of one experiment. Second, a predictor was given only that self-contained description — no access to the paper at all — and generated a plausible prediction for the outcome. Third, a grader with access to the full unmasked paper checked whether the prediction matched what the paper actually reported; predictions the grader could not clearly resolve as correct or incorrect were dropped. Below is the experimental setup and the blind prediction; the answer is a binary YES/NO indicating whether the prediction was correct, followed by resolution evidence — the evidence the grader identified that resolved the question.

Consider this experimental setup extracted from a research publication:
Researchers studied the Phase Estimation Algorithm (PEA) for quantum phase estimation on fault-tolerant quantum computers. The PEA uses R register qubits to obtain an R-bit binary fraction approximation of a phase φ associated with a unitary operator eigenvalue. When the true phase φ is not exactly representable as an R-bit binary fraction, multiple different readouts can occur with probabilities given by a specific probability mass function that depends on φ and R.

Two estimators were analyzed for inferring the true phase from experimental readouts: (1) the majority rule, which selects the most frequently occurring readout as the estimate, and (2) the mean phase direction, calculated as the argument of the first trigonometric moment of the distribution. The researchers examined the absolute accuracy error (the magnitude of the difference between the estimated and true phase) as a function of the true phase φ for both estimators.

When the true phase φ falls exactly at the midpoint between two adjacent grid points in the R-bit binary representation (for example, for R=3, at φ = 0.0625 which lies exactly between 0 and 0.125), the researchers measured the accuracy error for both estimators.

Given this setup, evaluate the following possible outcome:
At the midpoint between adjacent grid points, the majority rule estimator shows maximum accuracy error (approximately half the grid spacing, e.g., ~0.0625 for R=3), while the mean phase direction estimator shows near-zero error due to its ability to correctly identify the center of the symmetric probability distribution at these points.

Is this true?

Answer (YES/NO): YES